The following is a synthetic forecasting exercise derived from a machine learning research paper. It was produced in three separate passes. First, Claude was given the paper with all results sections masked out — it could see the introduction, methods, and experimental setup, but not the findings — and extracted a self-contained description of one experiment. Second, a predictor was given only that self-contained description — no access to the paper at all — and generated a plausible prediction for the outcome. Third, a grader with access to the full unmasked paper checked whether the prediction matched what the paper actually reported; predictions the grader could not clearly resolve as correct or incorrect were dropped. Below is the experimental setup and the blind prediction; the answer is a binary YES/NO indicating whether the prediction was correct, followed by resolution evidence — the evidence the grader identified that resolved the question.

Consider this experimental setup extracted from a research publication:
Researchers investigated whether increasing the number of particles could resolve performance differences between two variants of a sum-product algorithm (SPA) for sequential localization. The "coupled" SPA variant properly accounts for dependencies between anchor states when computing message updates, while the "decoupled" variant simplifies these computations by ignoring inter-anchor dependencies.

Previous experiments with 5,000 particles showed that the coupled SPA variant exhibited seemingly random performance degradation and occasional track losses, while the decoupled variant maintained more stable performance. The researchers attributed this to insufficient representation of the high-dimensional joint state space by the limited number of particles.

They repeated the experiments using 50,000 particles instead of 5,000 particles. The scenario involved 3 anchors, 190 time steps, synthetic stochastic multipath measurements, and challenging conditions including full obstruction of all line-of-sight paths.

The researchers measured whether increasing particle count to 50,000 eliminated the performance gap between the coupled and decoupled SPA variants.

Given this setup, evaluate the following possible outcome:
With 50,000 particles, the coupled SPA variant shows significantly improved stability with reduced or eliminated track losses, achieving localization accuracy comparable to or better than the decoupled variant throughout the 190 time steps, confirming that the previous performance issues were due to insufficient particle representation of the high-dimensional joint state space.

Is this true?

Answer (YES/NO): YES